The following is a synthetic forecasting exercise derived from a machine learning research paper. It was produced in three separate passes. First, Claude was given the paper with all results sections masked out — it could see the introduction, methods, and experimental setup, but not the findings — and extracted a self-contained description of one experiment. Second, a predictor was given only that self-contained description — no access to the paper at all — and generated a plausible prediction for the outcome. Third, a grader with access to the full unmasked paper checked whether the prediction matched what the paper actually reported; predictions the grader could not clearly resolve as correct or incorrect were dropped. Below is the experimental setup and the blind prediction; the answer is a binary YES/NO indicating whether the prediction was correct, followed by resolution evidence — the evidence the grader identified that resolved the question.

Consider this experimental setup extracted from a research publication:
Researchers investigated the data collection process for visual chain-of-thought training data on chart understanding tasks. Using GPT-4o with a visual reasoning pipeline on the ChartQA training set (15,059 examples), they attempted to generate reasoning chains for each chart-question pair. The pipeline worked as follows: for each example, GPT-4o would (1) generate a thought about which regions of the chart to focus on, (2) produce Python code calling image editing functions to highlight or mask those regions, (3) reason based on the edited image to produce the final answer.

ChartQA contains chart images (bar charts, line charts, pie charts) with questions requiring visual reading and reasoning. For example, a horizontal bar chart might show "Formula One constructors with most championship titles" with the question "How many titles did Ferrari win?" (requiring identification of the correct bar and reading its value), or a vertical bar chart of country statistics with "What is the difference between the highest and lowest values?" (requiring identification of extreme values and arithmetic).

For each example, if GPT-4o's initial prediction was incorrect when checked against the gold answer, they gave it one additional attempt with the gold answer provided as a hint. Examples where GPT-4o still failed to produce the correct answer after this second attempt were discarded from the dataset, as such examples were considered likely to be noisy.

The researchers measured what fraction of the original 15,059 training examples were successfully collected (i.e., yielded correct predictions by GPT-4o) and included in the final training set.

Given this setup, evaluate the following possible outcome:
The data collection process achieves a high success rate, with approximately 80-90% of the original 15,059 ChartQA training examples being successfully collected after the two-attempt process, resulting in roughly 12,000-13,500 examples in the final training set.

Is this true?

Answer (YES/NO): NO